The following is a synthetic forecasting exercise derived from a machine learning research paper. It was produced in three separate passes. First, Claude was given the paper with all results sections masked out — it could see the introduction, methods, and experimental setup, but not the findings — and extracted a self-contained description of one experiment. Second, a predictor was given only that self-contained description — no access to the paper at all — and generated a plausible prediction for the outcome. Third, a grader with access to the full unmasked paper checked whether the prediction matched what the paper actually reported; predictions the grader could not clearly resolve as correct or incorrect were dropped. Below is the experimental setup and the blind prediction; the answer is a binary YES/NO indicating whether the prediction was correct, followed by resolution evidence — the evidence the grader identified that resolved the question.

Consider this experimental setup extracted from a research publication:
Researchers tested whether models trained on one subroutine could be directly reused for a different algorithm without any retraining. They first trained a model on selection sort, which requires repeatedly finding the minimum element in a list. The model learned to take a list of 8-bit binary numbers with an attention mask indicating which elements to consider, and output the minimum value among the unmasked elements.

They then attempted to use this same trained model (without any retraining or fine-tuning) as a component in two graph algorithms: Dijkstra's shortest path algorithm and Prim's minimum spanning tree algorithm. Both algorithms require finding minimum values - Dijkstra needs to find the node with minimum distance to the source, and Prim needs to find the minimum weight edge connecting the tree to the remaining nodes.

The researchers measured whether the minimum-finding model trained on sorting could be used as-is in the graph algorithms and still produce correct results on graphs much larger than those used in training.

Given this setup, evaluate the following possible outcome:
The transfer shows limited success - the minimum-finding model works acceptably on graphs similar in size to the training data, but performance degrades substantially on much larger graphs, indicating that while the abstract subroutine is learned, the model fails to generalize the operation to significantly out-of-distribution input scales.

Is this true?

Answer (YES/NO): NO